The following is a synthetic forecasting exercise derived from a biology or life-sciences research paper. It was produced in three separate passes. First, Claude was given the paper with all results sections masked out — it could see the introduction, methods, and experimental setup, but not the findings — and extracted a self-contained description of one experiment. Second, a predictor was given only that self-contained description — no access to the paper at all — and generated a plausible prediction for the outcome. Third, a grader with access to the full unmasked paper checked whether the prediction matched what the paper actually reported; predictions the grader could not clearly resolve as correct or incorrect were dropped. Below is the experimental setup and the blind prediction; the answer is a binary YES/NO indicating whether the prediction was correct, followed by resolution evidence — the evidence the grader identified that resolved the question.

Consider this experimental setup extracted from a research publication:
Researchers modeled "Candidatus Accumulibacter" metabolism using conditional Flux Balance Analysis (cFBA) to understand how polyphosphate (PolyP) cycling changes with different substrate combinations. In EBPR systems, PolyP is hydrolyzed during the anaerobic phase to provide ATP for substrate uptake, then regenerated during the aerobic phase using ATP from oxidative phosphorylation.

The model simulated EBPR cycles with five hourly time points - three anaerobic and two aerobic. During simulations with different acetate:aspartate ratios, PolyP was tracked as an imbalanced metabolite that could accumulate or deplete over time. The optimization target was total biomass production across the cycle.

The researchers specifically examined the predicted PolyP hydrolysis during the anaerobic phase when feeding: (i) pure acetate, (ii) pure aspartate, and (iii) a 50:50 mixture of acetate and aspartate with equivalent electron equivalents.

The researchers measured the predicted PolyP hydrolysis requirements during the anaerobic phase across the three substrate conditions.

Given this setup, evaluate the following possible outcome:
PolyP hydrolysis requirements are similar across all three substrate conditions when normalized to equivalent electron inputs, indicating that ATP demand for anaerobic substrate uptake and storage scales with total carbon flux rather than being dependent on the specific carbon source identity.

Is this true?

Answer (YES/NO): NO